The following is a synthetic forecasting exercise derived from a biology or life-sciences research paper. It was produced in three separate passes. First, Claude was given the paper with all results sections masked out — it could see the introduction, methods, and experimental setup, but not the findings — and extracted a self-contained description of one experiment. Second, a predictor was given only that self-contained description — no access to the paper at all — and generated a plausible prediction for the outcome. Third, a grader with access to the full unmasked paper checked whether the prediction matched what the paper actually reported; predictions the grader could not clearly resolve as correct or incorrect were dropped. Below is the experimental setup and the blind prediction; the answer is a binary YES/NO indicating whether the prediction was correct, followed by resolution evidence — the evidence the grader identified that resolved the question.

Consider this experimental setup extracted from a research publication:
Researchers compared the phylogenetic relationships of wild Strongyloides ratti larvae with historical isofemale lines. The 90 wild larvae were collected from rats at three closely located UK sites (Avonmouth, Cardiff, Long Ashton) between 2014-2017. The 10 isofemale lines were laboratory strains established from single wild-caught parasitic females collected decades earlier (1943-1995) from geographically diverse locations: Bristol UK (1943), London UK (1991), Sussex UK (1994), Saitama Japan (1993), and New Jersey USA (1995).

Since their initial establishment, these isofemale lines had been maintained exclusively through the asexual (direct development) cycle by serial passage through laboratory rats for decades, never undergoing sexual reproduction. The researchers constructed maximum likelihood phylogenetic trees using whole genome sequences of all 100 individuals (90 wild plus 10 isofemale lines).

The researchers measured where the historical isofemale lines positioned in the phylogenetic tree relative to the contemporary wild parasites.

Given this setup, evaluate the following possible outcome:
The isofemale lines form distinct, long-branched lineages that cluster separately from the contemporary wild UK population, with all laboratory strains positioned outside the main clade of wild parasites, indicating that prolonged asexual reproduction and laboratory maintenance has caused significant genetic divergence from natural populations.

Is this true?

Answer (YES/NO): NO